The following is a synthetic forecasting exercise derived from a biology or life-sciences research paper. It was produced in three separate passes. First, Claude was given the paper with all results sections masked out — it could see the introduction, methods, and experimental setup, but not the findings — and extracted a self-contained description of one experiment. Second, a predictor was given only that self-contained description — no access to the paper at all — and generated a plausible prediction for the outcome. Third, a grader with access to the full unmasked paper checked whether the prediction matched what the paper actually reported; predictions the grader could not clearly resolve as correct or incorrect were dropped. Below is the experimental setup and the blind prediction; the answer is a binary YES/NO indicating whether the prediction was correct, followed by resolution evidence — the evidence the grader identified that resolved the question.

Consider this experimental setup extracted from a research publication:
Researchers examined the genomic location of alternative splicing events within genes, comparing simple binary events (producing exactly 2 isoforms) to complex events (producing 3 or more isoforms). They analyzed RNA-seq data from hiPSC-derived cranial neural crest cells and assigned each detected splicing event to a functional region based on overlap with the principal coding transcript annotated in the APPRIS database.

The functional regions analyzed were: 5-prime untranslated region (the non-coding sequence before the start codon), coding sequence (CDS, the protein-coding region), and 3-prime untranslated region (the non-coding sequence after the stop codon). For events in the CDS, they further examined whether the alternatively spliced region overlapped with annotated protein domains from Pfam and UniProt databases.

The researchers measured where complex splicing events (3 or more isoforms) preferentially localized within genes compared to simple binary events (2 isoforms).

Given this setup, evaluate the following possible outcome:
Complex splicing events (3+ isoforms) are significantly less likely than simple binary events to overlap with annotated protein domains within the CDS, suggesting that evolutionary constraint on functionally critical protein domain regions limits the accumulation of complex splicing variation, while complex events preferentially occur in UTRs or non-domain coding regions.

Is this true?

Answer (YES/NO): NO